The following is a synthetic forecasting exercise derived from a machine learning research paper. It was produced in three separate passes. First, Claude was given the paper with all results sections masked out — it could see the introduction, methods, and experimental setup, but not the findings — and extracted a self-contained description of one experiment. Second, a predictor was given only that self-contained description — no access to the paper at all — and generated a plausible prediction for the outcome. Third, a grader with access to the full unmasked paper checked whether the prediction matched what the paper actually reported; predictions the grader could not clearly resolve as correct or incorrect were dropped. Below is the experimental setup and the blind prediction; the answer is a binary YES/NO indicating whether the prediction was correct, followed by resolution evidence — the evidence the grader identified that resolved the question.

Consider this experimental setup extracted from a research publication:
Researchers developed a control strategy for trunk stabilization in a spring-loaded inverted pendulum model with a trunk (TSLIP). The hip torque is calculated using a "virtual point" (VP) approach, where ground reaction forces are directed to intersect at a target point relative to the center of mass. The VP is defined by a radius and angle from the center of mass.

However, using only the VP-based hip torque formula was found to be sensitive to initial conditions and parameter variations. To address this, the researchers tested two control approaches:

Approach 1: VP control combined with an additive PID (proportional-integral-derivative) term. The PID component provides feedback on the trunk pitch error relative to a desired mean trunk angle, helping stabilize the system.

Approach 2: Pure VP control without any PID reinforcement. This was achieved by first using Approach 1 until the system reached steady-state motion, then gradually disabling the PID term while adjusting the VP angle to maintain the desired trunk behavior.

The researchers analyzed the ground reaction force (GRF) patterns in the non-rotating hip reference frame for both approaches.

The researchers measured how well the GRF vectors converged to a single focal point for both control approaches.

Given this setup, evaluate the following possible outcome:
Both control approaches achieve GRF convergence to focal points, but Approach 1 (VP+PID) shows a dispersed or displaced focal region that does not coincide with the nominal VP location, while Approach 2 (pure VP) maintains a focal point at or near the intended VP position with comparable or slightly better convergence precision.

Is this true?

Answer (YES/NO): NO